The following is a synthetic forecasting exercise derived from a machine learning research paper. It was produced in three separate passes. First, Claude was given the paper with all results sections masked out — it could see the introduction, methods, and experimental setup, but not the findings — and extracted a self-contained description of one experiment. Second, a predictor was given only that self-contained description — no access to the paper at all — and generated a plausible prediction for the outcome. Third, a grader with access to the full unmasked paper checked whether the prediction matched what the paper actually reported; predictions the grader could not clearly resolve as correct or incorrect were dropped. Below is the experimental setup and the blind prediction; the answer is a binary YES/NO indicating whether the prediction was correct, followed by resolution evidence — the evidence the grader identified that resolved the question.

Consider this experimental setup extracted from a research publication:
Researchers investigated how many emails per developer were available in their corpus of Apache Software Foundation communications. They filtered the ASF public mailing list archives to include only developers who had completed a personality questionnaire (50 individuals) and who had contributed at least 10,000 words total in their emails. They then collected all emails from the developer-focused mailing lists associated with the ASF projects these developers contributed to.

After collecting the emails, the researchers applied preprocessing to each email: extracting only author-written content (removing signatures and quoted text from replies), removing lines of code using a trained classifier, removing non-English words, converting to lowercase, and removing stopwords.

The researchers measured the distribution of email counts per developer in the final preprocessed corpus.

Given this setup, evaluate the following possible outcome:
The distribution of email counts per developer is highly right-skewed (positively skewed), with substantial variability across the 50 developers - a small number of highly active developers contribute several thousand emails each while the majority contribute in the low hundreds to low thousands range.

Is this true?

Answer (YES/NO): NO